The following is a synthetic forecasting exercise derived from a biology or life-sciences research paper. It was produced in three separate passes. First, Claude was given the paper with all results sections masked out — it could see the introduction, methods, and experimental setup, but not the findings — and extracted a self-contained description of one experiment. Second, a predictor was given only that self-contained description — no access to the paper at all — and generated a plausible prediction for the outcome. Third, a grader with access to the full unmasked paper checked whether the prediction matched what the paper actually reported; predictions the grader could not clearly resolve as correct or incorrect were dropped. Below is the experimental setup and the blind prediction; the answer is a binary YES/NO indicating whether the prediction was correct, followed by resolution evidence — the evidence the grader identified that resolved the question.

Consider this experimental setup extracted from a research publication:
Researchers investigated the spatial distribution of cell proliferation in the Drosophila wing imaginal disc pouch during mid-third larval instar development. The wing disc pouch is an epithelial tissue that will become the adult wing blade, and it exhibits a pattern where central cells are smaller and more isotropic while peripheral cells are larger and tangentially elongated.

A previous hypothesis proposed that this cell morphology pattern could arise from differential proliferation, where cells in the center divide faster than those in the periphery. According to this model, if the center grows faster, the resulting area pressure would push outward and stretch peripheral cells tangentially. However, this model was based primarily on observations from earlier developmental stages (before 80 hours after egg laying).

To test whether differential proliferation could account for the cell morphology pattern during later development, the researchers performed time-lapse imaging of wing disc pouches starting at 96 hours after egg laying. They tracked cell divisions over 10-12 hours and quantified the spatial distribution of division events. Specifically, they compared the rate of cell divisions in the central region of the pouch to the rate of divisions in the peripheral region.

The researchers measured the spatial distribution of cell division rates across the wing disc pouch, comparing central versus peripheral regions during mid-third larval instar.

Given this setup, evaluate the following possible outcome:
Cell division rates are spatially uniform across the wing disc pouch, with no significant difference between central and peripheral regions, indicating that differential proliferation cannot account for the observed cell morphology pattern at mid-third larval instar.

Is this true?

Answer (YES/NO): YES